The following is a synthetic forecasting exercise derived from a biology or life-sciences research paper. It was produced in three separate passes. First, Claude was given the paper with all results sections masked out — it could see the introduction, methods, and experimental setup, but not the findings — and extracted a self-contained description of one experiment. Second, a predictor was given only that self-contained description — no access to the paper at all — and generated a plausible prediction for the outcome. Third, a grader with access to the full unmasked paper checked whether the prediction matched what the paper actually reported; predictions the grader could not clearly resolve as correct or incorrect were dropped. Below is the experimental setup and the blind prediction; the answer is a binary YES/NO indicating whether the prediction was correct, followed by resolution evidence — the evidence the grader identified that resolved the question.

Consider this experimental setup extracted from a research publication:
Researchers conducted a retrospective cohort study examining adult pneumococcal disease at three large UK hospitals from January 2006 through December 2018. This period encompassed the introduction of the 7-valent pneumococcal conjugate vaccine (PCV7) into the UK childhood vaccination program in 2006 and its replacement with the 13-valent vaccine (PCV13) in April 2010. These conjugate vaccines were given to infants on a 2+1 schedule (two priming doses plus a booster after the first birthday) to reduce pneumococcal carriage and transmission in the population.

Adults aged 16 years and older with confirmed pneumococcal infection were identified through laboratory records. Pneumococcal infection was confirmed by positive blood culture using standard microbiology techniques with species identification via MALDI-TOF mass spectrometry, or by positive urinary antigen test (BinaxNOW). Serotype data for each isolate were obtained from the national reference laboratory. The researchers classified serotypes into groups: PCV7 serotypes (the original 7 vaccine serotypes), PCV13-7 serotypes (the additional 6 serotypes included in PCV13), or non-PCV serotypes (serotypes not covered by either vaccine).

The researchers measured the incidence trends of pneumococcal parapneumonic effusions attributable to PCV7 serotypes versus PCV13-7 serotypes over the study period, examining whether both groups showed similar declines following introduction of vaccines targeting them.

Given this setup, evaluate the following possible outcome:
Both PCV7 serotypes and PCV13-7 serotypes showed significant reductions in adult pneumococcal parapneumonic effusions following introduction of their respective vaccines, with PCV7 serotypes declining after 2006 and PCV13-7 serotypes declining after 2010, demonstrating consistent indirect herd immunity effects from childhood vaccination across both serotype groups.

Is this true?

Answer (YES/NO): NO